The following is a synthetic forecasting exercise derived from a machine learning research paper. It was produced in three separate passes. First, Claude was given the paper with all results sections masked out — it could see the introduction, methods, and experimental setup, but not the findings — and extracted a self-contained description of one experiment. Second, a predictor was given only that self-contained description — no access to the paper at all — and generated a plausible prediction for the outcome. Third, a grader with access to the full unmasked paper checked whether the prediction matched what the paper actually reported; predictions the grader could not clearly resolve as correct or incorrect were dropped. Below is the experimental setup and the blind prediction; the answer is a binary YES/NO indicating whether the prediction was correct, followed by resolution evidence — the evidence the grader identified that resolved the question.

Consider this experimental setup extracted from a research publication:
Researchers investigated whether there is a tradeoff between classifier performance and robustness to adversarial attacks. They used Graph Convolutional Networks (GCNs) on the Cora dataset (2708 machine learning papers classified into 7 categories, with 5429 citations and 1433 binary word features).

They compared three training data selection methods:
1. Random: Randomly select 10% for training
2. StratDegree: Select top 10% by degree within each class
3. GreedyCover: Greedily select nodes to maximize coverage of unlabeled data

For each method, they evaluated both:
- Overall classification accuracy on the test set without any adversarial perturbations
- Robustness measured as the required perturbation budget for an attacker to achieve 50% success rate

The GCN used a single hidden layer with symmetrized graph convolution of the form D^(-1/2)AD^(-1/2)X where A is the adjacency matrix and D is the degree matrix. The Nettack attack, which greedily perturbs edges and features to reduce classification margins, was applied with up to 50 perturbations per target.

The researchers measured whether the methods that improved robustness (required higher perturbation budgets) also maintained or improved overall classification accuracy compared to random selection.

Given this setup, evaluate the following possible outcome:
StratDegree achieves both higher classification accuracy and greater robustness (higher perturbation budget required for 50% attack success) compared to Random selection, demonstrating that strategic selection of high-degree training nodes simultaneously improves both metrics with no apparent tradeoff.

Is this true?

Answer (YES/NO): NO